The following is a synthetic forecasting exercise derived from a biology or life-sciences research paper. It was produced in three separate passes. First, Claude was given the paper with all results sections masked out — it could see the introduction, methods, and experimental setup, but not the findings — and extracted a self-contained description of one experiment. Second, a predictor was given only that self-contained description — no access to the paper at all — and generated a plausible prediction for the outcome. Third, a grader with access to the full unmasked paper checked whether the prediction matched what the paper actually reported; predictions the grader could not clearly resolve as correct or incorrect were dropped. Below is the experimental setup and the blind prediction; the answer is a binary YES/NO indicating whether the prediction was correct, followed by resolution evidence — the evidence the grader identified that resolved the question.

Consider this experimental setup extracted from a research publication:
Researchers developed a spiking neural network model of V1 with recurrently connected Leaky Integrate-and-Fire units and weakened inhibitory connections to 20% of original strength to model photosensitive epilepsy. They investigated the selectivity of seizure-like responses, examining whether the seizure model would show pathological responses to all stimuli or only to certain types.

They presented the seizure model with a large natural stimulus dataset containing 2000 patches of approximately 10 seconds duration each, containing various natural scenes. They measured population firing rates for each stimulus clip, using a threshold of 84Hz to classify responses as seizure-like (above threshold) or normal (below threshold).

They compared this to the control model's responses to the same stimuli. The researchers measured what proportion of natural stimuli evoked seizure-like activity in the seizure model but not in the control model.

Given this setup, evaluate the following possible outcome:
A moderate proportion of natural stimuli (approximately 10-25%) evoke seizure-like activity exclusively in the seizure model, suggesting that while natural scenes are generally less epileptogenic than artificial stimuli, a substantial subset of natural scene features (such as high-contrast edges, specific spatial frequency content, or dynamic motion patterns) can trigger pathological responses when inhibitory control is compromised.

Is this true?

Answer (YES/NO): NO